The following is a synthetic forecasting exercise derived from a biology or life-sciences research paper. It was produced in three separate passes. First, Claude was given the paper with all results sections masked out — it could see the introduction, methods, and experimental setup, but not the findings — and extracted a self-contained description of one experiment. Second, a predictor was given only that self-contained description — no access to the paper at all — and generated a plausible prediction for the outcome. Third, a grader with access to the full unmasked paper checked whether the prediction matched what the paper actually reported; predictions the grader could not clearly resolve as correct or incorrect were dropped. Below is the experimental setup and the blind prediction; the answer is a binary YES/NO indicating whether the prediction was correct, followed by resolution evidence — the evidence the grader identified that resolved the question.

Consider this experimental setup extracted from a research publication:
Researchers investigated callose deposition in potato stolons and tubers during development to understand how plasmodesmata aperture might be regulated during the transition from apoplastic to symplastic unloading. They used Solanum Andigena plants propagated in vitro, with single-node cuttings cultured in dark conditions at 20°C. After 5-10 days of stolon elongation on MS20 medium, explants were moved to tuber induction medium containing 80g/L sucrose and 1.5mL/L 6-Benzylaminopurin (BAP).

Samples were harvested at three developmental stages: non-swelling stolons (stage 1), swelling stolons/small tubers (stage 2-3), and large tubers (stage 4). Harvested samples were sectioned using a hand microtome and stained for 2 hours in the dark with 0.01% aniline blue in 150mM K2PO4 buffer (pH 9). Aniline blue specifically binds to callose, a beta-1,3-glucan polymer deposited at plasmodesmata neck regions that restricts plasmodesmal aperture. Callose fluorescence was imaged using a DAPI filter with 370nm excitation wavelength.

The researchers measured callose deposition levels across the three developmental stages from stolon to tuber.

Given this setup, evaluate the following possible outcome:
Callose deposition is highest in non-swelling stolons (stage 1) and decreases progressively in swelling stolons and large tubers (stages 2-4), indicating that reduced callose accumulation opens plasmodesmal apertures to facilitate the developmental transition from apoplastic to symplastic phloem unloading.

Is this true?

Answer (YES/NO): YES